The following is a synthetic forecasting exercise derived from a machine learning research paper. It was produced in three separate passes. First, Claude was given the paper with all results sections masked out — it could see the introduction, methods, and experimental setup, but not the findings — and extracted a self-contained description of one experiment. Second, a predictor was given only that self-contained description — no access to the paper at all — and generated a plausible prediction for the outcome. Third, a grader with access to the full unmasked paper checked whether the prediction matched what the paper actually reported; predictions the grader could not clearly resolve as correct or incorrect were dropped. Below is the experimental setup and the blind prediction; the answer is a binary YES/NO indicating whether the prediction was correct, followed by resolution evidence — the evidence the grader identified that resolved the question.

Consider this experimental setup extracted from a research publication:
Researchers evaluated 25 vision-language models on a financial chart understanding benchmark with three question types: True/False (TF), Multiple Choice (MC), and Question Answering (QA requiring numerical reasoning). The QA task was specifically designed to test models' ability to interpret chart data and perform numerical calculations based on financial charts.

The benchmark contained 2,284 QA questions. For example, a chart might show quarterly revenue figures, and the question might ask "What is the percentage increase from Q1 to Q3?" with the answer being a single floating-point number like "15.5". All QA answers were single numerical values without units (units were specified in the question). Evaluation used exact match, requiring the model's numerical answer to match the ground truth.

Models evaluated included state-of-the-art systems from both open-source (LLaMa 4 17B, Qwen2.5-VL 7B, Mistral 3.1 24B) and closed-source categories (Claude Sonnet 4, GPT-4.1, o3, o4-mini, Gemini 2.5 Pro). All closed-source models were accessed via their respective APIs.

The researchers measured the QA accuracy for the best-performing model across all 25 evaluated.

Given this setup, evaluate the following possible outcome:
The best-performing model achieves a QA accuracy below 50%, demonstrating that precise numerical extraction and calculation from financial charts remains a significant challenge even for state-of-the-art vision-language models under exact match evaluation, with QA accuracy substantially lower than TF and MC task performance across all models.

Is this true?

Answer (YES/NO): NO